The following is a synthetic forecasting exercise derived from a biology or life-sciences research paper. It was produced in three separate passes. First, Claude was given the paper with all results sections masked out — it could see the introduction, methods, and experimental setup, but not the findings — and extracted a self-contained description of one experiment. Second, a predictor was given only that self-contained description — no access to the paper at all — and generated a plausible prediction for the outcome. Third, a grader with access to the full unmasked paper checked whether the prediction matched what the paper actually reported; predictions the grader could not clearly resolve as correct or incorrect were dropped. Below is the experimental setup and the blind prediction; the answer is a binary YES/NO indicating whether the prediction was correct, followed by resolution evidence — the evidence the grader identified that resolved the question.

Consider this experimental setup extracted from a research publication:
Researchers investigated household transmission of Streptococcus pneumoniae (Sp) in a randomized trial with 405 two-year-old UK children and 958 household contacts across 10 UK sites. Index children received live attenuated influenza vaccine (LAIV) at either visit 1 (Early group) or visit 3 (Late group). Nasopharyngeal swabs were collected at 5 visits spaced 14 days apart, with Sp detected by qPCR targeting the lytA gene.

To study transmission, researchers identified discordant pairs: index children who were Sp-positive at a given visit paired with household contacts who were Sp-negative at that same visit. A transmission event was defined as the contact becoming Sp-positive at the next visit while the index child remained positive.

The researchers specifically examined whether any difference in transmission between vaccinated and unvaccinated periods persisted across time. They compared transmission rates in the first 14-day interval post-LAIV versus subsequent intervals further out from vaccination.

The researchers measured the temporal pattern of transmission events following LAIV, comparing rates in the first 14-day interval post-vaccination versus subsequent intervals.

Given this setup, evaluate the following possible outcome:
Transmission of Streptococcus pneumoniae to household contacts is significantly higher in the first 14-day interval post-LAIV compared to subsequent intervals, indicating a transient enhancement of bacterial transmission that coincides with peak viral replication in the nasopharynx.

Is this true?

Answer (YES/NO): YES